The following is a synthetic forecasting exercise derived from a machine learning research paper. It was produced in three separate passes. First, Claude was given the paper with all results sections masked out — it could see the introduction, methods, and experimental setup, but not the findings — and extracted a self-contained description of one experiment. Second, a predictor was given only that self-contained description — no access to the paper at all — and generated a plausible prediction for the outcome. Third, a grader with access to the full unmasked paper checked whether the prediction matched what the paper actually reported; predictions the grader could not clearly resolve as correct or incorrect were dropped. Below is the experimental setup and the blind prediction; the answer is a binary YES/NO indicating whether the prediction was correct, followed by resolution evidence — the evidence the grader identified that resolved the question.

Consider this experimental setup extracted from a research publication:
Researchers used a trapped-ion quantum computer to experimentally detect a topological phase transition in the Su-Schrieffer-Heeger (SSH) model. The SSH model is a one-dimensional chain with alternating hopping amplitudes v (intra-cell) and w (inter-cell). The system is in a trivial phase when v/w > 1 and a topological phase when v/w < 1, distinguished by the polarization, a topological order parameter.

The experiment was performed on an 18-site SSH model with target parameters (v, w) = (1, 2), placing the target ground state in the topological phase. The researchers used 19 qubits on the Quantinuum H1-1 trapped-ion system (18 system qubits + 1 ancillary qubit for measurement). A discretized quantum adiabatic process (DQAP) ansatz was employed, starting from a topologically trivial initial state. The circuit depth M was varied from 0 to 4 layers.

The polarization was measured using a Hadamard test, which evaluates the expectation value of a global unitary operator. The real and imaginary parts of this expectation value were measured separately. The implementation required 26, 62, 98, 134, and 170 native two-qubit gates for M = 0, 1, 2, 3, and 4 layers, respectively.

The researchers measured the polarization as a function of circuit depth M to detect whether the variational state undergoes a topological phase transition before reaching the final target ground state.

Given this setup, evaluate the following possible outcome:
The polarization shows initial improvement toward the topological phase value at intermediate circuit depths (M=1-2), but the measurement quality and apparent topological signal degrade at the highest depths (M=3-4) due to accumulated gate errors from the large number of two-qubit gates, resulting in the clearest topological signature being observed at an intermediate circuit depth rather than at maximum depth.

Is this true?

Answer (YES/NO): NO